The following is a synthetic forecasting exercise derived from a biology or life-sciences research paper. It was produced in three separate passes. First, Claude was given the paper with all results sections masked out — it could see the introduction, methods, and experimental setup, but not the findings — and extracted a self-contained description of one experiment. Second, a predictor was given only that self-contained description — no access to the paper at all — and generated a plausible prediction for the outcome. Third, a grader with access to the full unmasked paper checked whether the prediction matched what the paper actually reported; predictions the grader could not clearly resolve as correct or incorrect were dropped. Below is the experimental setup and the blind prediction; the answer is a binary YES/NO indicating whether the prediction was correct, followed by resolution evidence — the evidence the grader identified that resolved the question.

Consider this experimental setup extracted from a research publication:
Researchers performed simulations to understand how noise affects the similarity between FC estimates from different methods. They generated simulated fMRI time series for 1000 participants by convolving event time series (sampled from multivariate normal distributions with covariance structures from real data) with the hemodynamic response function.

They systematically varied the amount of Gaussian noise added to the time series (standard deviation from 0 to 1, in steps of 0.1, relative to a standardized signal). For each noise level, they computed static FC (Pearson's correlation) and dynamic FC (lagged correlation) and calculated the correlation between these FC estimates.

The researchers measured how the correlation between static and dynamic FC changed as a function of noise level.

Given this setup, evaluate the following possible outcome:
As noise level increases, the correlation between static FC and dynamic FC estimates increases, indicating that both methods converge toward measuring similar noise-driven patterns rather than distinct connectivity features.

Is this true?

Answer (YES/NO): NO